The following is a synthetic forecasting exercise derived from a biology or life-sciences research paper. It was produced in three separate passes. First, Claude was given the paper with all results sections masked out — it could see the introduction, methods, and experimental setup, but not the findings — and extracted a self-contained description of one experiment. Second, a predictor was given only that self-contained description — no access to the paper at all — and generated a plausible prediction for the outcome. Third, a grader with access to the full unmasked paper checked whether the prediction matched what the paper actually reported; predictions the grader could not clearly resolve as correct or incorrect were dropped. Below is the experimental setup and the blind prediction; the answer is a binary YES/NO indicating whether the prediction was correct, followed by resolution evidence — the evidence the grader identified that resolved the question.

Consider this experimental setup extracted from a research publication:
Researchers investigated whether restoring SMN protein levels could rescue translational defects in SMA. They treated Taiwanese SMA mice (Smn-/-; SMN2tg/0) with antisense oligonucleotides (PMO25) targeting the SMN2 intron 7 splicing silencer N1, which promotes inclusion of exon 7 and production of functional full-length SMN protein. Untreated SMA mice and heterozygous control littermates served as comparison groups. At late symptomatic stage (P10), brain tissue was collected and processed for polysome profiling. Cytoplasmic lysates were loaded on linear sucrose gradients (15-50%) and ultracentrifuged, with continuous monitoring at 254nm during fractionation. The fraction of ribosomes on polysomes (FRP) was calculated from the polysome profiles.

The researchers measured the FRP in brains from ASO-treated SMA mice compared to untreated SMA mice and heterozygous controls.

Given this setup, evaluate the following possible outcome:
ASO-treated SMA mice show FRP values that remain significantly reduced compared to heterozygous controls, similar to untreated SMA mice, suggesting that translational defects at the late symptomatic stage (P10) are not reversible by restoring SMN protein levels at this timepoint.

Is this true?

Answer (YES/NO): NO